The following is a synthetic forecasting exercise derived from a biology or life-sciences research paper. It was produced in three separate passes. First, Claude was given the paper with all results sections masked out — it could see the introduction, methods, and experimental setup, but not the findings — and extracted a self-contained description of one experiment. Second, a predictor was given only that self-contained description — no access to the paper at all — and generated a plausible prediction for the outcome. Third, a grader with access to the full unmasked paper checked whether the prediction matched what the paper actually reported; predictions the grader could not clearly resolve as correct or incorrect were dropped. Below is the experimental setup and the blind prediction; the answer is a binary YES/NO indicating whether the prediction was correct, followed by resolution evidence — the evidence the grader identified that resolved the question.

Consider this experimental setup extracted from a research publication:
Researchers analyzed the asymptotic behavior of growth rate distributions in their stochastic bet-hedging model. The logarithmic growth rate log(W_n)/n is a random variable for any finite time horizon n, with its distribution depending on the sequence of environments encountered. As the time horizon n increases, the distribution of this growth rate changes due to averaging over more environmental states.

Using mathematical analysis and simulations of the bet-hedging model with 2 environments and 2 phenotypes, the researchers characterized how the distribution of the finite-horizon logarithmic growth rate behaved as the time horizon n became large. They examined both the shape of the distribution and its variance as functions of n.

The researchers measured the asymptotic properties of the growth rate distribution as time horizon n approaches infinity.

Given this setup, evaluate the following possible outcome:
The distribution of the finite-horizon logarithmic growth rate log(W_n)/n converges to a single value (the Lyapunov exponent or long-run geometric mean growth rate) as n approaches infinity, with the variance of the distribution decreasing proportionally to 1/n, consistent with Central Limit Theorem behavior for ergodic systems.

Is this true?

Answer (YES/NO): YES